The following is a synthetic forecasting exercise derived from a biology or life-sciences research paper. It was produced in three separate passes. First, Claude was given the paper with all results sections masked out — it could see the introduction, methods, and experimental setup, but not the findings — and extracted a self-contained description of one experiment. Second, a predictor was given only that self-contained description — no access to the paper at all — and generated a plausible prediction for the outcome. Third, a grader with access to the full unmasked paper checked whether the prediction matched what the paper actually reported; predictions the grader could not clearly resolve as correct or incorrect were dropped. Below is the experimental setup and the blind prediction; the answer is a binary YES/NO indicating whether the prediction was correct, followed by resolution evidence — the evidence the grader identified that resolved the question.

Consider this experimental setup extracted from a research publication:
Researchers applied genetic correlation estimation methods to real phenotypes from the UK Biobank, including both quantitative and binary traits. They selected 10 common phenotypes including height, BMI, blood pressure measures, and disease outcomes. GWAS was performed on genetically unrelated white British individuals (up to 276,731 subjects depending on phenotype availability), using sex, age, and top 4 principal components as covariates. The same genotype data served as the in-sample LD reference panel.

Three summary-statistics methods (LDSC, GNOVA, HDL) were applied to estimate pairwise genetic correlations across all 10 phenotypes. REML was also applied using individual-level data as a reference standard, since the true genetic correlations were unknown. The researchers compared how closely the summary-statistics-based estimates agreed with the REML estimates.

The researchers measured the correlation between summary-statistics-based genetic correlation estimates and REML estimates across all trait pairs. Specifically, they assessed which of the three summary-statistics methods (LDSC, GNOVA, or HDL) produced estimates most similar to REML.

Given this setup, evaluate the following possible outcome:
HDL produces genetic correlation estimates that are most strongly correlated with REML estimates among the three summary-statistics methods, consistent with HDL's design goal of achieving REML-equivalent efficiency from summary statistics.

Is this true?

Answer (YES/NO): NO